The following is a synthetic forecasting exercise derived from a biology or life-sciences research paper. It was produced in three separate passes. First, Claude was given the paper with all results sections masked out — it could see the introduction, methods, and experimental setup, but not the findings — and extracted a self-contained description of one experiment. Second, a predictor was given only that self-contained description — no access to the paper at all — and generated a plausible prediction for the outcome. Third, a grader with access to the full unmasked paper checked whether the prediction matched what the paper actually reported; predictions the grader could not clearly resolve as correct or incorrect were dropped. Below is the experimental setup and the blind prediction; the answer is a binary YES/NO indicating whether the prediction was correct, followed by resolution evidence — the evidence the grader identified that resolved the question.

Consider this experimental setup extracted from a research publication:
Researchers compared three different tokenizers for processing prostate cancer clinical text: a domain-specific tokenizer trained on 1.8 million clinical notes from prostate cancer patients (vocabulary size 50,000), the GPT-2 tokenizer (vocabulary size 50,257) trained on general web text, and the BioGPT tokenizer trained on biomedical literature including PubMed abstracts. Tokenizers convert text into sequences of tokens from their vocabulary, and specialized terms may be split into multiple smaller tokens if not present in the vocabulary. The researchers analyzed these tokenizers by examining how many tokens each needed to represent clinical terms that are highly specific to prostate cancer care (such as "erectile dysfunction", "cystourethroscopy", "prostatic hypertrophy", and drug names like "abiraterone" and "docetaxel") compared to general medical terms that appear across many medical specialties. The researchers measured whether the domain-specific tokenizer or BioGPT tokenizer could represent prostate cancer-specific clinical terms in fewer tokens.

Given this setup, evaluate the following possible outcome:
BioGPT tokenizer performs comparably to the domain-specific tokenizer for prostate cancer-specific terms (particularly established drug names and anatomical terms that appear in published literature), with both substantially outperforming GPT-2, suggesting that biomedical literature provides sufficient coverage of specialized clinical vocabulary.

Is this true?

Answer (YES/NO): NO